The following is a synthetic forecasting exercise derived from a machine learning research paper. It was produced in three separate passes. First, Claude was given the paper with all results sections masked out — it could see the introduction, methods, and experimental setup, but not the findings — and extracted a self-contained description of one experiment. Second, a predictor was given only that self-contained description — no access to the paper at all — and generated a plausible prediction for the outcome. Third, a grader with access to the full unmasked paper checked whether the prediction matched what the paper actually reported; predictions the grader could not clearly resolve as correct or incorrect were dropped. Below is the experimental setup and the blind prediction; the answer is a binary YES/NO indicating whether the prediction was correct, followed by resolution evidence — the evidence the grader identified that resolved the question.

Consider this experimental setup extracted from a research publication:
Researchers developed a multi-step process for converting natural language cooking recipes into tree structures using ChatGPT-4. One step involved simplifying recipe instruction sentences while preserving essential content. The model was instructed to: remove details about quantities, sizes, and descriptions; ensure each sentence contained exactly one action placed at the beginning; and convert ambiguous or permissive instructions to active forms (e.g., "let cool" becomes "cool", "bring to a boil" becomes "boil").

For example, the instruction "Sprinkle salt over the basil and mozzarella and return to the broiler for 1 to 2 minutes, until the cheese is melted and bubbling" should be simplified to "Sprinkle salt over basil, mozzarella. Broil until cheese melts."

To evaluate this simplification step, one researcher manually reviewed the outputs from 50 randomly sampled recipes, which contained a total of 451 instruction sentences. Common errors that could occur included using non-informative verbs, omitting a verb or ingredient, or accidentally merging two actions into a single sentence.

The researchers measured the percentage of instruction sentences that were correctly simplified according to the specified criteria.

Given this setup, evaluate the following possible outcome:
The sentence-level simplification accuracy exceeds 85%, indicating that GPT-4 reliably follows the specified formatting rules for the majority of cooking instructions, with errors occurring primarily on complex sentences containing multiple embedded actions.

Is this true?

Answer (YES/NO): NO